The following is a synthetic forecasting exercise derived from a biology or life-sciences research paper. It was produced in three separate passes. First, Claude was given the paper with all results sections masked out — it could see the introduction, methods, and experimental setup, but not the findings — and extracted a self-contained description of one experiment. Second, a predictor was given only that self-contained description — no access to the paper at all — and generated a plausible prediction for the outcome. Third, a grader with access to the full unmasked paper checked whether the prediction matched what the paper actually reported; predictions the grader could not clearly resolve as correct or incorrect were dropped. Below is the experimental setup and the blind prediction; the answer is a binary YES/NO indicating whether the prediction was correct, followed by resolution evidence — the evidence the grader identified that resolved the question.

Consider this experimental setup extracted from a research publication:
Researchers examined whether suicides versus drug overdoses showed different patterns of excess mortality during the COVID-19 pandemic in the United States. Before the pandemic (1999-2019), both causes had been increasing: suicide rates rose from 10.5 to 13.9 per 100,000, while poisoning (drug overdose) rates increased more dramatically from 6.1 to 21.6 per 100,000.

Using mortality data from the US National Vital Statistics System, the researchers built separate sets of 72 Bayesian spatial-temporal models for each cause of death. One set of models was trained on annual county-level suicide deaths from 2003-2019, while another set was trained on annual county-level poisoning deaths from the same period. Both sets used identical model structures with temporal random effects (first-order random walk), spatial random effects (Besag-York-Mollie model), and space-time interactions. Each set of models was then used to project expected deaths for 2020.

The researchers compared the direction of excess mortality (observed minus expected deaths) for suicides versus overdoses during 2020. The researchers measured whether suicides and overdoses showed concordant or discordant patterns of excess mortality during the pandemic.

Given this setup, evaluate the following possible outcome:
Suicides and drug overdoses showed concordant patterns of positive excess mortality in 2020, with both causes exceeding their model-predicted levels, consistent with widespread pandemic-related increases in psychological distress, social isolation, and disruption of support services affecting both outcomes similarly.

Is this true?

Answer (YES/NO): NO